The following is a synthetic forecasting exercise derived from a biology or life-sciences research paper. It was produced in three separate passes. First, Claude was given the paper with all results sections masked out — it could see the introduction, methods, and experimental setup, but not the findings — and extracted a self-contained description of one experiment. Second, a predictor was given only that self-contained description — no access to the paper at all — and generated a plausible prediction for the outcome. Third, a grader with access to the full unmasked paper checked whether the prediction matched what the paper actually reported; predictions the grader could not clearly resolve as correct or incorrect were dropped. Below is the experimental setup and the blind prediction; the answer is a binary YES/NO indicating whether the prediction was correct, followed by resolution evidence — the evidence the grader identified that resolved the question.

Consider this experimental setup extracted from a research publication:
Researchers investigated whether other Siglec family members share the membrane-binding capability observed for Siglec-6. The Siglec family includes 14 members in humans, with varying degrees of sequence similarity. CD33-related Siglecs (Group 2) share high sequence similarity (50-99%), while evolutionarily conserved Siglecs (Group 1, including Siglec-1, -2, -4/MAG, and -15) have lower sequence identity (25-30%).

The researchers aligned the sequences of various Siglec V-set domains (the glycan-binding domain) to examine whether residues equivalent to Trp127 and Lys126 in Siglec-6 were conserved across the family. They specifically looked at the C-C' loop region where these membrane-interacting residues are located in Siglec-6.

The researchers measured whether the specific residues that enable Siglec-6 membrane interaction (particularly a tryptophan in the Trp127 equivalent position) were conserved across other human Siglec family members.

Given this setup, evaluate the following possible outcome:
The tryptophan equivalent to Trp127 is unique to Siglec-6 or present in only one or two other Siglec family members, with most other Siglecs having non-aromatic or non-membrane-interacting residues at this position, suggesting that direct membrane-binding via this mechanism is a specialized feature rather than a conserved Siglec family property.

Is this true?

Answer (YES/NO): YES